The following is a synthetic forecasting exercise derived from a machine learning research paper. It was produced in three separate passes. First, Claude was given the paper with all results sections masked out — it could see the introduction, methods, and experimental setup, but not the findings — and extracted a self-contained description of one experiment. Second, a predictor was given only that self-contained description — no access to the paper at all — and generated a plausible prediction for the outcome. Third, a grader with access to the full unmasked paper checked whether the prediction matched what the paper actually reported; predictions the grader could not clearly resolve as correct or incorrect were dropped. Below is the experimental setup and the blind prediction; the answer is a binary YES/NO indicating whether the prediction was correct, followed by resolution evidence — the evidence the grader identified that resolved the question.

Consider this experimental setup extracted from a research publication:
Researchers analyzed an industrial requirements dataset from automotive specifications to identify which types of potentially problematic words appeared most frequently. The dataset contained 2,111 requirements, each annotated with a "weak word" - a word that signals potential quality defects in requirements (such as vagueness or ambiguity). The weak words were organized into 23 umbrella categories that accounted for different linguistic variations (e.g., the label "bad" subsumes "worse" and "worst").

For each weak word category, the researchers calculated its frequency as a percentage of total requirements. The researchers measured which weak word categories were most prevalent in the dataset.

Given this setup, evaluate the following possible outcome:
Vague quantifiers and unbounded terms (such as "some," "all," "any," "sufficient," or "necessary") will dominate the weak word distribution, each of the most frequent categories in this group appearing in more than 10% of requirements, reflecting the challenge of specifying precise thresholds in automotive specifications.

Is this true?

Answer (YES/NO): NO